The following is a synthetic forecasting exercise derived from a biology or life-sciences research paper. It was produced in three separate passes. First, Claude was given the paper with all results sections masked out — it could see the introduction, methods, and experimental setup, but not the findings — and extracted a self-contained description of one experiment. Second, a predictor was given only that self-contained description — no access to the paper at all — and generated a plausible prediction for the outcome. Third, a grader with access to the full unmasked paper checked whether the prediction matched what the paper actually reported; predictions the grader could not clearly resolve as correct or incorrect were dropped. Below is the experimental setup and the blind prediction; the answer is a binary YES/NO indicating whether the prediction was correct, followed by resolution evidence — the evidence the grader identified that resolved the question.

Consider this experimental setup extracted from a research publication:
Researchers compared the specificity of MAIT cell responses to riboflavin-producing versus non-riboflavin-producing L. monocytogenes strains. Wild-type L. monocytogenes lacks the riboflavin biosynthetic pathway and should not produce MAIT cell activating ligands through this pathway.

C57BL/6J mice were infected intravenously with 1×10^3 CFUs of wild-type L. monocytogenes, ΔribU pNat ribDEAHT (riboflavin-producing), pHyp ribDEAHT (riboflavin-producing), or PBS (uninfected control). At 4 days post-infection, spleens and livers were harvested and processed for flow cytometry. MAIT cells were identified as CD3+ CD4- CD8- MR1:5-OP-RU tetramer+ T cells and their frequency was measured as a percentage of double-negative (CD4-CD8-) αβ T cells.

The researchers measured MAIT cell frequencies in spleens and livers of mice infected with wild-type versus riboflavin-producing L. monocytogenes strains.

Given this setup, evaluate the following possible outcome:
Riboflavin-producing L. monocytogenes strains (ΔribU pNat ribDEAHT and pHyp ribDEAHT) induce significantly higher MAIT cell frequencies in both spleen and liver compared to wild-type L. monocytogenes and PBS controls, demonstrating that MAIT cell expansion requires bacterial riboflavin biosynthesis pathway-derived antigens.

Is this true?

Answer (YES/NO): YES